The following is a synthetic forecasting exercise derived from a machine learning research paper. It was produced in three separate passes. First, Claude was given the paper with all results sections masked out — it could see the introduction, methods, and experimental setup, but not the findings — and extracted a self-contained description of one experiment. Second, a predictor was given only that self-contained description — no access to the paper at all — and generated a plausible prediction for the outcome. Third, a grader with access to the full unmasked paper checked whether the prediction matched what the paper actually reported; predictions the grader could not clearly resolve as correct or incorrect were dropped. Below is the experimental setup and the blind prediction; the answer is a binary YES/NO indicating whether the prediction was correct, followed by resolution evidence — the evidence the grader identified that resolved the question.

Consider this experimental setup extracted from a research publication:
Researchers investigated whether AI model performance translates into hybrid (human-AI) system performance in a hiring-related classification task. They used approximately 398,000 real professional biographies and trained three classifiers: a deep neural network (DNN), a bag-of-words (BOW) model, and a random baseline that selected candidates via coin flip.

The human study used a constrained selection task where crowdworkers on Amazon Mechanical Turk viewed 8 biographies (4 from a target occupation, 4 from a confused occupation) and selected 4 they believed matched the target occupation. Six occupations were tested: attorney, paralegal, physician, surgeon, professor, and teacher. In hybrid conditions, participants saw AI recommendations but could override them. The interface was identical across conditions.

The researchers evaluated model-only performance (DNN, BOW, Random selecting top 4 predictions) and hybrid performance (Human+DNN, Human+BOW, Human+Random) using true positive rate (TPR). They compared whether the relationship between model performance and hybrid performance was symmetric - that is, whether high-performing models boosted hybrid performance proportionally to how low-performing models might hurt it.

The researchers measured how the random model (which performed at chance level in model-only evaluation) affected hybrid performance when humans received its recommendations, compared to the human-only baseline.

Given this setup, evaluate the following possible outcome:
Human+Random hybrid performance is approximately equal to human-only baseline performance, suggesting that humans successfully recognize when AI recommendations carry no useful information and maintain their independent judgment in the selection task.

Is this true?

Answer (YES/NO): YES